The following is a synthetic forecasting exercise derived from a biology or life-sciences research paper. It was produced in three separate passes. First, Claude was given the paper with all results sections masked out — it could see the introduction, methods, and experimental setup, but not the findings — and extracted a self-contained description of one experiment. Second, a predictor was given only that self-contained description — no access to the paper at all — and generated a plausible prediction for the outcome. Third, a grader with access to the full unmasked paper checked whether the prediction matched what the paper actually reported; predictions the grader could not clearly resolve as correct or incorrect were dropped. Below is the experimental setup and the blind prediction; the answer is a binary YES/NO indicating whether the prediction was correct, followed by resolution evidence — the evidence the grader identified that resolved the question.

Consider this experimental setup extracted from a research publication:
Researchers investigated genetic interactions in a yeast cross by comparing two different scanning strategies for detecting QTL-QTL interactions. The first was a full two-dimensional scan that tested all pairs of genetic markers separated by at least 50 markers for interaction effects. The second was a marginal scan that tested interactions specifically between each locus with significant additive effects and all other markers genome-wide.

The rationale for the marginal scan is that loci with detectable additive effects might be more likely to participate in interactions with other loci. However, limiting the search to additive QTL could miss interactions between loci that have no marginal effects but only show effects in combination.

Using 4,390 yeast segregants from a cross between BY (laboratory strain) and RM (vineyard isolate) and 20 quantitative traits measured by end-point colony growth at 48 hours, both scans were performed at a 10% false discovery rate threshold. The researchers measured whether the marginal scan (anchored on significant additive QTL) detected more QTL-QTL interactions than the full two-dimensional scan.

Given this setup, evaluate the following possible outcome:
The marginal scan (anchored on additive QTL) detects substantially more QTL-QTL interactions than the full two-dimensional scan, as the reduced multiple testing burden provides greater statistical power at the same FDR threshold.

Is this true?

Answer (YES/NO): NO